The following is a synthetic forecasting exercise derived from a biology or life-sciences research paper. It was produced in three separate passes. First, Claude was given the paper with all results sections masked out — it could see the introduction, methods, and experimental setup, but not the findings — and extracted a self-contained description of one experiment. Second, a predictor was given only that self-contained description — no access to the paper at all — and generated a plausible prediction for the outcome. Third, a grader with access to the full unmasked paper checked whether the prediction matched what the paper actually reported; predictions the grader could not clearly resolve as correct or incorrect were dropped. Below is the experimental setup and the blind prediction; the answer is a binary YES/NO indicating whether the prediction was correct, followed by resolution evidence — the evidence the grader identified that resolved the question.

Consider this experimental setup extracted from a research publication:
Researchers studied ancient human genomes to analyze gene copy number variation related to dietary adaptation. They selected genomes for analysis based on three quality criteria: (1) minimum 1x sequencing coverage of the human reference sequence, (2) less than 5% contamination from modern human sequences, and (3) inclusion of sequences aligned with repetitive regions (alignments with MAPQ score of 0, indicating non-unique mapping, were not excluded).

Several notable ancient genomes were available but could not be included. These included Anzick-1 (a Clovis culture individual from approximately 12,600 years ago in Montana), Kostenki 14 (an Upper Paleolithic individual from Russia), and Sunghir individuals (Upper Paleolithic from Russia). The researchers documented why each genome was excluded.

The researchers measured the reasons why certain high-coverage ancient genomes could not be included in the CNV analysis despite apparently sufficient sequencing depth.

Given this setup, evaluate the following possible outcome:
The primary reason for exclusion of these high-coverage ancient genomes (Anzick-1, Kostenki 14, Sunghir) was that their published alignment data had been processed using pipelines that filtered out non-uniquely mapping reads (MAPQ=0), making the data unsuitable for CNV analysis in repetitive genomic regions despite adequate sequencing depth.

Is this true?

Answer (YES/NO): YES